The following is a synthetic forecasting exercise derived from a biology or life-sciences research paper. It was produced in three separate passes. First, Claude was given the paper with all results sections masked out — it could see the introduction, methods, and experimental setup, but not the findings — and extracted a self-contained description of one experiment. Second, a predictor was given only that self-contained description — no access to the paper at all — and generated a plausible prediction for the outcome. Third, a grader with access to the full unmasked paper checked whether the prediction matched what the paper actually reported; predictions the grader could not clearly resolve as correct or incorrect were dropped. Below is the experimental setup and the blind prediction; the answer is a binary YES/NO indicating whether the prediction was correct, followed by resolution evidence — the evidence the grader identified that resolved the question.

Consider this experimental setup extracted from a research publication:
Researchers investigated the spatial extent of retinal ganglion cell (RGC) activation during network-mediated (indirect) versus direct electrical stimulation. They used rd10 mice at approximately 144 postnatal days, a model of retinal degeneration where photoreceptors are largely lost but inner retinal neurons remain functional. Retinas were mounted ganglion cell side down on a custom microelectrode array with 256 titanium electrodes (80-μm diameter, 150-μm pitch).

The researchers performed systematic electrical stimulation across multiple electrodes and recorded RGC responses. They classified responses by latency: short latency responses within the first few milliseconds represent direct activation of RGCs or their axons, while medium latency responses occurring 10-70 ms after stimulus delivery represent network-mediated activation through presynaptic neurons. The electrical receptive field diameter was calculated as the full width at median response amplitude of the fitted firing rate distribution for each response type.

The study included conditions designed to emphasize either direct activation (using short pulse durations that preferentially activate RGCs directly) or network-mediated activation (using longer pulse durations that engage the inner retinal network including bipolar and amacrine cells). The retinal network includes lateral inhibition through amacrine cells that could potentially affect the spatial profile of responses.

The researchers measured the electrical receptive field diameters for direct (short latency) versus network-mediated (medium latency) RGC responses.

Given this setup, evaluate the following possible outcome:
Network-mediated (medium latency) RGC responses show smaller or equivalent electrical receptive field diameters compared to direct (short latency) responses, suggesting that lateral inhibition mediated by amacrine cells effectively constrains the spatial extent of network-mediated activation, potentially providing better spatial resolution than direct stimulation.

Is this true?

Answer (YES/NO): NO